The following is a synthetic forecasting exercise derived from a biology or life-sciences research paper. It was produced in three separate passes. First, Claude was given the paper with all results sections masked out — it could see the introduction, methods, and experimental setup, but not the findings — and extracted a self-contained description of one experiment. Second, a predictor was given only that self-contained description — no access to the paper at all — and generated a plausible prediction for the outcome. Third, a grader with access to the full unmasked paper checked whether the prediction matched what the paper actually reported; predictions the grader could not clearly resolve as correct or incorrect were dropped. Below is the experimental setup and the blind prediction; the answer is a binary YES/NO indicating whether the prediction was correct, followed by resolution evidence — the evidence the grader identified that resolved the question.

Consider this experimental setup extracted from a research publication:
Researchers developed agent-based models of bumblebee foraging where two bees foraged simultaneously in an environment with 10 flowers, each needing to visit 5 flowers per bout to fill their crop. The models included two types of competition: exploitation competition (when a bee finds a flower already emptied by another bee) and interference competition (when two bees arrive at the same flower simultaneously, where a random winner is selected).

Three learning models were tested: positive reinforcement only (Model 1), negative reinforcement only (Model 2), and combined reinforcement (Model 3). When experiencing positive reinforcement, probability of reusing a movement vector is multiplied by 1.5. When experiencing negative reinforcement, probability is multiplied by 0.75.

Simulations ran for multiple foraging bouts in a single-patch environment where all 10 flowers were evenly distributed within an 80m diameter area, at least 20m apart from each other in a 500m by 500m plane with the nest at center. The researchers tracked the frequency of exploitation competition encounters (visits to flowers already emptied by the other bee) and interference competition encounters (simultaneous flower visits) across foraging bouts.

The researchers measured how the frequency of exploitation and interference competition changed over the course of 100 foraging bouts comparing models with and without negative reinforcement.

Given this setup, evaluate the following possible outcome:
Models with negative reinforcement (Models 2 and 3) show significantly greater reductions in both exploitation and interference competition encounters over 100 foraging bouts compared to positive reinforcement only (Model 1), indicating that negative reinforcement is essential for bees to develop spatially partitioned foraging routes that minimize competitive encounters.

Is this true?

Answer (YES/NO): NO